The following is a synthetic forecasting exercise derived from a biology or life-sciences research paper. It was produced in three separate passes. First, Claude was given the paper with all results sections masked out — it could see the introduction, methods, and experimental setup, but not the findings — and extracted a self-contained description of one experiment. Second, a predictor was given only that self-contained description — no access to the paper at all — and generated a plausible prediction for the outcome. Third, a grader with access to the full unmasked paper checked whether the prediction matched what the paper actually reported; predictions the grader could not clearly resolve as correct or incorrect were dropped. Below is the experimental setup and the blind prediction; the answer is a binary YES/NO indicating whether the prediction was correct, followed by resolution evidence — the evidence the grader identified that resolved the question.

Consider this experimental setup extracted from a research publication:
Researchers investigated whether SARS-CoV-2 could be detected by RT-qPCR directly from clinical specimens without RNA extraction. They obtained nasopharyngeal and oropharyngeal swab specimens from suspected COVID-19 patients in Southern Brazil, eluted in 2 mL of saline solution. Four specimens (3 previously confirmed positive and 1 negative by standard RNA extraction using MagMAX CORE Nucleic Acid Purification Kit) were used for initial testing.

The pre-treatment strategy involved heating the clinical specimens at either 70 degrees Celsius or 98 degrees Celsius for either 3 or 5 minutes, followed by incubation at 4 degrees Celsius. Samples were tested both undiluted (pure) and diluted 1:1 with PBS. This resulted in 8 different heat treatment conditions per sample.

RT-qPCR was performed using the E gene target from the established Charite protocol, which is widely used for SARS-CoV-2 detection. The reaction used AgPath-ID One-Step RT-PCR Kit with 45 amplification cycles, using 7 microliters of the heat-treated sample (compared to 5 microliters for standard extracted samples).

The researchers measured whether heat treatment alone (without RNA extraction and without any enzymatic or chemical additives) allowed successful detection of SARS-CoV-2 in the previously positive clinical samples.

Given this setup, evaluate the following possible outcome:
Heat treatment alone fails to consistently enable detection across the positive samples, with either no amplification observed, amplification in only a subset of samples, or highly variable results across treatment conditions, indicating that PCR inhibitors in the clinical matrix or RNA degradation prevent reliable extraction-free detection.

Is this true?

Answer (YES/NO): NO